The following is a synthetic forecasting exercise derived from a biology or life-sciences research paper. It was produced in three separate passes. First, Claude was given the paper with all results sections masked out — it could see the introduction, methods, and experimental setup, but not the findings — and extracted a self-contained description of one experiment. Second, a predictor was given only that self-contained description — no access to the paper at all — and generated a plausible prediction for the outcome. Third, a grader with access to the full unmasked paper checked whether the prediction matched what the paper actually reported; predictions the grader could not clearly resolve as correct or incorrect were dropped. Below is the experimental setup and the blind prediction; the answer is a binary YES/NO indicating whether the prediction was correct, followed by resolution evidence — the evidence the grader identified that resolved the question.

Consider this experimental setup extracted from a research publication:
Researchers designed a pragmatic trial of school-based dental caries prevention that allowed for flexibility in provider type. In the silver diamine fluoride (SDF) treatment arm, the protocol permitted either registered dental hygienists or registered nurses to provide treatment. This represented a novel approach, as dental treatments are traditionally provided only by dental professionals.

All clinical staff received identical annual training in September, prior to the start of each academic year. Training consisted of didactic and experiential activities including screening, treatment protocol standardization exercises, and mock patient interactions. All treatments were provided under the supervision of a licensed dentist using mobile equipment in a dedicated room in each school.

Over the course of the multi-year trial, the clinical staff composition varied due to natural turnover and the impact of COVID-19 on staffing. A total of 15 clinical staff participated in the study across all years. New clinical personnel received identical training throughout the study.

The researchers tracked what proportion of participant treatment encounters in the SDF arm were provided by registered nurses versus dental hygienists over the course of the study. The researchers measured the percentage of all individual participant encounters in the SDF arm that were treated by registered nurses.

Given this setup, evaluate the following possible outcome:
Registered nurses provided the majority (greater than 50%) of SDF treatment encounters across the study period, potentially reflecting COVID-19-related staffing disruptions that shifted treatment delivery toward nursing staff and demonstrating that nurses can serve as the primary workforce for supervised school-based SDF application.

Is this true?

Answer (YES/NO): NO